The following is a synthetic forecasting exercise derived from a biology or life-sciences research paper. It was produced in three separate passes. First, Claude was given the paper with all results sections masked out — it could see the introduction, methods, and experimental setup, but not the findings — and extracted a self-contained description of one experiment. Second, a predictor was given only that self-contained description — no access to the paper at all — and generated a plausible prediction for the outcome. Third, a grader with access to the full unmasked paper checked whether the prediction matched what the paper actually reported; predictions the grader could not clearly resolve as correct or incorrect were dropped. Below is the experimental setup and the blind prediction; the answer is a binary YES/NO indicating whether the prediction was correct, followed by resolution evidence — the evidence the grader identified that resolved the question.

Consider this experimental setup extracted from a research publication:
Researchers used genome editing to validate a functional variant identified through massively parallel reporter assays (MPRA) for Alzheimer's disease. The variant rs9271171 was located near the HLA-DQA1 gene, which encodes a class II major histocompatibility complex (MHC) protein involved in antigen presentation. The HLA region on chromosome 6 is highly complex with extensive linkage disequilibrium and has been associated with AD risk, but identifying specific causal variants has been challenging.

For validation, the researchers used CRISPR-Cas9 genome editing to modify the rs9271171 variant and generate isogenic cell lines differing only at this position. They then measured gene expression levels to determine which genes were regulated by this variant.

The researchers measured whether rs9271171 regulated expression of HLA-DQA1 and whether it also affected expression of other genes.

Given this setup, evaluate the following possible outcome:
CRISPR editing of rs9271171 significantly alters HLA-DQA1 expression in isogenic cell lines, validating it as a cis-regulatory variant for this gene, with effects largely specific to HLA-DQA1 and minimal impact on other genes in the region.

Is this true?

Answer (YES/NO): NO